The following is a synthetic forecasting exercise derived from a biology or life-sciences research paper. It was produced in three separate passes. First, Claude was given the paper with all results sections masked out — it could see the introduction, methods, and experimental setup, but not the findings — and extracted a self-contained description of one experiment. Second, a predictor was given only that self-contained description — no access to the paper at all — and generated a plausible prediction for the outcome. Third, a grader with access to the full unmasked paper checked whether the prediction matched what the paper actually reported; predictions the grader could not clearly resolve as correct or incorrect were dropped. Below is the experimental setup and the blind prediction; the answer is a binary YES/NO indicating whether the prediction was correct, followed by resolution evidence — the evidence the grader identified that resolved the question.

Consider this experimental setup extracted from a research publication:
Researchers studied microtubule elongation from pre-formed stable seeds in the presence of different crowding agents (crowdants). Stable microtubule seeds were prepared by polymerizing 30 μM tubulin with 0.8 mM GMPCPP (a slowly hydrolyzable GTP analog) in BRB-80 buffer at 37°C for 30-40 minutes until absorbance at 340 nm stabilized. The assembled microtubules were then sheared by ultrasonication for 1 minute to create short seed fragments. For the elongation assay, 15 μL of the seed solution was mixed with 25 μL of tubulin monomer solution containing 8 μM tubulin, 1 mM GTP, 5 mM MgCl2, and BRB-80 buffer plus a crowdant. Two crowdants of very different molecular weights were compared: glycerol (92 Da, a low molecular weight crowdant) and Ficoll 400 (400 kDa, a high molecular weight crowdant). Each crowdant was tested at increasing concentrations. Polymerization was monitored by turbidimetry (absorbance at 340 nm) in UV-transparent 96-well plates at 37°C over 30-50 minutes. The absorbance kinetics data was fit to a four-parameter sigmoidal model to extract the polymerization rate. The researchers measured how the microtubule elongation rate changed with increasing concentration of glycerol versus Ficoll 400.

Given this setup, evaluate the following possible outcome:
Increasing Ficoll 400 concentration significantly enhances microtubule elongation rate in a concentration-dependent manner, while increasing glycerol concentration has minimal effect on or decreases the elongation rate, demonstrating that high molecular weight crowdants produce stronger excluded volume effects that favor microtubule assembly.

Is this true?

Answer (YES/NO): YES